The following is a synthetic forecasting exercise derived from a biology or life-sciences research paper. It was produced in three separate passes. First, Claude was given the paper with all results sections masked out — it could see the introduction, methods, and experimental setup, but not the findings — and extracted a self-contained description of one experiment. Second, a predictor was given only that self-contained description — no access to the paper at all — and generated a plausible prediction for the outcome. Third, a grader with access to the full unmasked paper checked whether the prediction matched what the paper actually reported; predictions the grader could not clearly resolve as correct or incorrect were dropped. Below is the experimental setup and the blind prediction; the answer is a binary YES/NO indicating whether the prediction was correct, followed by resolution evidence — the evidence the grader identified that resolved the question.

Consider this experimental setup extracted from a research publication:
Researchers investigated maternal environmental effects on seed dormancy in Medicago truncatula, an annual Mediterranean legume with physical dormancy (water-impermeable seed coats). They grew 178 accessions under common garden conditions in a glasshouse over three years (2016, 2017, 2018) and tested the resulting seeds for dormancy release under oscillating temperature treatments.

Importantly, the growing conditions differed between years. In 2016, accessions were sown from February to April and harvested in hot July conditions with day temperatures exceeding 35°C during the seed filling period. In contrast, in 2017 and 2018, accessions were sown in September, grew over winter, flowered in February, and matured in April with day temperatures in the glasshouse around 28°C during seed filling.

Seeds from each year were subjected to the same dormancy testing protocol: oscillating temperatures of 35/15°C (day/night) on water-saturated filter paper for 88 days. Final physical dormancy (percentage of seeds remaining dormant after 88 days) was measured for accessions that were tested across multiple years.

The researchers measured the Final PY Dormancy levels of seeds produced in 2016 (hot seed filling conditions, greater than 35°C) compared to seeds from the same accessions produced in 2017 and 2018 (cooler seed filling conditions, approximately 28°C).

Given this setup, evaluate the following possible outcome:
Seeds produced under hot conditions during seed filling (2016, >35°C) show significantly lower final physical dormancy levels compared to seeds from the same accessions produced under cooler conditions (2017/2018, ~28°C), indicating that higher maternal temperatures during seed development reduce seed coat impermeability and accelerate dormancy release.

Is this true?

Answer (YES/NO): NO